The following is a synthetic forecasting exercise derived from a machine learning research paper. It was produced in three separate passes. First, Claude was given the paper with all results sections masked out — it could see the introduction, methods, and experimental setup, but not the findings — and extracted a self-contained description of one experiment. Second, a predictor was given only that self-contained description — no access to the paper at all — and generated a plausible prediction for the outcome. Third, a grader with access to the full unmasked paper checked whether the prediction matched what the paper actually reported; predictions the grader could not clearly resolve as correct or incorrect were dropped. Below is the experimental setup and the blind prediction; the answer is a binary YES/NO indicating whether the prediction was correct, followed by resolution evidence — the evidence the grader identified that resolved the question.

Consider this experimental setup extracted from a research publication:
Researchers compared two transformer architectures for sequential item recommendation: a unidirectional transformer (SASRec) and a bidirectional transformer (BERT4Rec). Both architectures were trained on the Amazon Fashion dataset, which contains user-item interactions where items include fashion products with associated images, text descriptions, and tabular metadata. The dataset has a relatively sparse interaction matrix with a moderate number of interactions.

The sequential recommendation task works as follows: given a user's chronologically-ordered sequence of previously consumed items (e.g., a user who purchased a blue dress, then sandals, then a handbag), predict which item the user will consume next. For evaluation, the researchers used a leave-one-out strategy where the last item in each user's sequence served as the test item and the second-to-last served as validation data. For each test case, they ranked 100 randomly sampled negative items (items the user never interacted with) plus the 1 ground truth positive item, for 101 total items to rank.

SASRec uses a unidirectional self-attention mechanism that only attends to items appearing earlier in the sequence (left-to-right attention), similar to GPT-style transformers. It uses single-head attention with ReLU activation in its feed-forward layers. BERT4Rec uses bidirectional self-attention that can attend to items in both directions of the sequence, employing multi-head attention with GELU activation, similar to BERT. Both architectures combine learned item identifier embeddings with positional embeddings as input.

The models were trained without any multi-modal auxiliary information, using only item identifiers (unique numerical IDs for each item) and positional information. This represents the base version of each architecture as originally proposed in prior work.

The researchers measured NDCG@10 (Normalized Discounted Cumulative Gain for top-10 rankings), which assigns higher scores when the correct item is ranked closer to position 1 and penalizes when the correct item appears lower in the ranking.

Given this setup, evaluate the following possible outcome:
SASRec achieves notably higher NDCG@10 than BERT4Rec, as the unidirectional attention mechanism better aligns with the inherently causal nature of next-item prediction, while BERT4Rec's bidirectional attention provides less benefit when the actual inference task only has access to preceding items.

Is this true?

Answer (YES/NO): YES